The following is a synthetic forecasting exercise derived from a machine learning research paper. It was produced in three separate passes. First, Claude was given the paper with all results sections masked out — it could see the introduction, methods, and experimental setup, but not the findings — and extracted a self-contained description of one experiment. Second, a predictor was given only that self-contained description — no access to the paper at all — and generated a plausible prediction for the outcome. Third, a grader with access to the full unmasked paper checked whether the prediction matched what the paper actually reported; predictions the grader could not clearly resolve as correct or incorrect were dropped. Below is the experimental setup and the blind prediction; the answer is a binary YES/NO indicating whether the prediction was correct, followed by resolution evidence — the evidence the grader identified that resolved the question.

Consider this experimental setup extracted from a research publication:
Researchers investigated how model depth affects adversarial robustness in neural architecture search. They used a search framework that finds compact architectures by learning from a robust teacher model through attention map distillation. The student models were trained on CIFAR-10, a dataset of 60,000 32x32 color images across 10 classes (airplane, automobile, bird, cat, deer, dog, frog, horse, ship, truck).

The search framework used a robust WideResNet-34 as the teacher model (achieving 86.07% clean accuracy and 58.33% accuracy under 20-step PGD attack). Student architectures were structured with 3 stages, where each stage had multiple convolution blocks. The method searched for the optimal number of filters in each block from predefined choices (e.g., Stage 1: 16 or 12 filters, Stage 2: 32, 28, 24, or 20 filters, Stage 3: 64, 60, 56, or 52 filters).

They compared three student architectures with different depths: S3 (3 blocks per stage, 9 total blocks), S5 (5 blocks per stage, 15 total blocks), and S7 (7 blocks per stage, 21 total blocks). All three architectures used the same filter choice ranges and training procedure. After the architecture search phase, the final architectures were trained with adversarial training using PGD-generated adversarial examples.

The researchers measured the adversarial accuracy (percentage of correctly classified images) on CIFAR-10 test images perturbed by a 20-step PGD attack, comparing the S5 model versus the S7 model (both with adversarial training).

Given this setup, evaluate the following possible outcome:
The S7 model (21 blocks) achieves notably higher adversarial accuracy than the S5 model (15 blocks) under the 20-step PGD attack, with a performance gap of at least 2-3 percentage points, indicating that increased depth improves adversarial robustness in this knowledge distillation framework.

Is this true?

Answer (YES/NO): NO